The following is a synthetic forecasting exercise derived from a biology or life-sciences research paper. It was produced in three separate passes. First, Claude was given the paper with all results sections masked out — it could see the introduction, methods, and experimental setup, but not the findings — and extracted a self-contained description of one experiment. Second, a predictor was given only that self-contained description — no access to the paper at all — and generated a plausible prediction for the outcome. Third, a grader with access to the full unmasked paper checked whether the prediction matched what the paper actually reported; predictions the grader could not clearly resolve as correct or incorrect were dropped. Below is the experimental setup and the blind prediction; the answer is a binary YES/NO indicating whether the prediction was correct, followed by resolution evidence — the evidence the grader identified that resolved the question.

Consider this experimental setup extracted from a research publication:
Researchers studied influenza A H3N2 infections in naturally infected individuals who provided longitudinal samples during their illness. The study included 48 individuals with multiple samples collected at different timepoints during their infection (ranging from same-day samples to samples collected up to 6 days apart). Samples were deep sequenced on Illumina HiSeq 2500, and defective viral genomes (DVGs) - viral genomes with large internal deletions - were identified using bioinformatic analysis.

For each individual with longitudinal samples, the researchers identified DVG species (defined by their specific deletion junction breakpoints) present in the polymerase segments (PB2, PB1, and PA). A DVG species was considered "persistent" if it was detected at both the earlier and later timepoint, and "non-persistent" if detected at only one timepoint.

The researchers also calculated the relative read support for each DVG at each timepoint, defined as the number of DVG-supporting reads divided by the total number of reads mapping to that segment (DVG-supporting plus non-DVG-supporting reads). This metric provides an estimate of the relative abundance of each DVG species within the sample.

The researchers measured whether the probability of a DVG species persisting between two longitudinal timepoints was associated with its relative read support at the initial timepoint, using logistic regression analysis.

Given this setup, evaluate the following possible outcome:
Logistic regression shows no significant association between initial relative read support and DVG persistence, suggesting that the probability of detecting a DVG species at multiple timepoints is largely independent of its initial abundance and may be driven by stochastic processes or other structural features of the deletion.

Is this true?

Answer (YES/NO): NO